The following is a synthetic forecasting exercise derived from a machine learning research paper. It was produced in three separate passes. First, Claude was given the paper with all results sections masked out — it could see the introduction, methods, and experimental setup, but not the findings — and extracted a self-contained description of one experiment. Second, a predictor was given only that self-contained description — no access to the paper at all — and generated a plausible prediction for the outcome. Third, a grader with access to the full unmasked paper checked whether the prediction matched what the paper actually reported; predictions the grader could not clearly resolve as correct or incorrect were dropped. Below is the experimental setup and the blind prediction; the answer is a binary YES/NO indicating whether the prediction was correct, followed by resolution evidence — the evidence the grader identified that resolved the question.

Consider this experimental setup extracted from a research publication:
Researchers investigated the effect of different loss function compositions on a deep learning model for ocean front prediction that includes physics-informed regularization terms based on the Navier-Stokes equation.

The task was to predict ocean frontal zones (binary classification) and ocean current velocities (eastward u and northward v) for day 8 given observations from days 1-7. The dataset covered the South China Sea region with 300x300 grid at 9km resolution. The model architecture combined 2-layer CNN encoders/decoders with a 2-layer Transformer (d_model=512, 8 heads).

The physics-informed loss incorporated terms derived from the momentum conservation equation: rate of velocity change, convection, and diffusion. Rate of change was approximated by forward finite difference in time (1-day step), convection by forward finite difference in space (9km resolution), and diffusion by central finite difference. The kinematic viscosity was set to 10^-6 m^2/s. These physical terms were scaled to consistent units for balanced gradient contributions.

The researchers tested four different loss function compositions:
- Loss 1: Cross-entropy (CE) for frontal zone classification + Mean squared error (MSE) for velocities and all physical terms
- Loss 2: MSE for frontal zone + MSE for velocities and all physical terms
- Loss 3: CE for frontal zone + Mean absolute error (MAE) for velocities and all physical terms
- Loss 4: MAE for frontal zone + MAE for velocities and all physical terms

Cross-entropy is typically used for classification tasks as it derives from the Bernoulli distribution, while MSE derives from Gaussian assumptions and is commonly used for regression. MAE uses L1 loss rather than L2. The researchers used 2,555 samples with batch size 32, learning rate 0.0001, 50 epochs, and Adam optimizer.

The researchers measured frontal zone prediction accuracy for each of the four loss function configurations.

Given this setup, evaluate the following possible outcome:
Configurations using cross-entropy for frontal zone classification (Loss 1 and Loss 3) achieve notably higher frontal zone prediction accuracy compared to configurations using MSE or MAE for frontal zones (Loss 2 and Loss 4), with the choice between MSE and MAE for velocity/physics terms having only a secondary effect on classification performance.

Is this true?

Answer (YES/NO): NO